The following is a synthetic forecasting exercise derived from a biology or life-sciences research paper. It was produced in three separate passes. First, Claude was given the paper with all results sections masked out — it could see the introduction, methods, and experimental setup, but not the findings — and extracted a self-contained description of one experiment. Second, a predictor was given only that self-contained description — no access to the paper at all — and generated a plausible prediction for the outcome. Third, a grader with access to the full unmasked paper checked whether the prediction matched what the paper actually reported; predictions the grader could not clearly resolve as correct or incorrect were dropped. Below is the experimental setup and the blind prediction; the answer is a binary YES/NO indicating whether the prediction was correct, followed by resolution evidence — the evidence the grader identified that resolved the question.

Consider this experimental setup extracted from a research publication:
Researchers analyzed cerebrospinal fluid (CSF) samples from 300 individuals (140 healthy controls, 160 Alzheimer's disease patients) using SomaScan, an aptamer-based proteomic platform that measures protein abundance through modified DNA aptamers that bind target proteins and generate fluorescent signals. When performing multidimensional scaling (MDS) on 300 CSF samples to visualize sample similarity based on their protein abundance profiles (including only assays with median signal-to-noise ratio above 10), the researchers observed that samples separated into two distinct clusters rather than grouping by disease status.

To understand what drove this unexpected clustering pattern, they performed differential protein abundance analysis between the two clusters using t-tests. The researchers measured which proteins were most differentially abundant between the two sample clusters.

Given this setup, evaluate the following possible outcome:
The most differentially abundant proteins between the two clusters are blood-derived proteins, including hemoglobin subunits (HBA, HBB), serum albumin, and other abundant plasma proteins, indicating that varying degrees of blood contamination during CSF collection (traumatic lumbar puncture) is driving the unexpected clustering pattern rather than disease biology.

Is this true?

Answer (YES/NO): NO